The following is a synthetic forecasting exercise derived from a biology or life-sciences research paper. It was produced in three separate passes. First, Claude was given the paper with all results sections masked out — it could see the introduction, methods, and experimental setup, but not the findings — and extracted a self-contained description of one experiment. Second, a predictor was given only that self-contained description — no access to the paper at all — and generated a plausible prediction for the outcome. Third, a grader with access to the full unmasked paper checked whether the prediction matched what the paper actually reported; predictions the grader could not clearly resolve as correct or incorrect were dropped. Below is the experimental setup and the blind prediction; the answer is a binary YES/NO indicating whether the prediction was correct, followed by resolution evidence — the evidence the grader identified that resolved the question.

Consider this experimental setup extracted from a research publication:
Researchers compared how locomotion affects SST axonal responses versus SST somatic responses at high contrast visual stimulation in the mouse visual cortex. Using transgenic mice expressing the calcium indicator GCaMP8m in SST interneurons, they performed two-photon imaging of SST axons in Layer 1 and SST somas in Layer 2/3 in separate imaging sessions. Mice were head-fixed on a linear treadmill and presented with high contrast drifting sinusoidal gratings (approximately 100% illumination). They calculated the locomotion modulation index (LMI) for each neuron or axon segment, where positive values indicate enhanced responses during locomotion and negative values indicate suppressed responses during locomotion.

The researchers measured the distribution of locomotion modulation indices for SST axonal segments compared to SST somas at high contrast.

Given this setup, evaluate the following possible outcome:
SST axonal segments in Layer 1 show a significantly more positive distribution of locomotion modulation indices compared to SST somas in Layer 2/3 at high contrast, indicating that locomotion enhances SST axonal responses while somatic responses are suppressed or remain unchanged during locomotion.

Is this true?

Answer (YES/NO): NO